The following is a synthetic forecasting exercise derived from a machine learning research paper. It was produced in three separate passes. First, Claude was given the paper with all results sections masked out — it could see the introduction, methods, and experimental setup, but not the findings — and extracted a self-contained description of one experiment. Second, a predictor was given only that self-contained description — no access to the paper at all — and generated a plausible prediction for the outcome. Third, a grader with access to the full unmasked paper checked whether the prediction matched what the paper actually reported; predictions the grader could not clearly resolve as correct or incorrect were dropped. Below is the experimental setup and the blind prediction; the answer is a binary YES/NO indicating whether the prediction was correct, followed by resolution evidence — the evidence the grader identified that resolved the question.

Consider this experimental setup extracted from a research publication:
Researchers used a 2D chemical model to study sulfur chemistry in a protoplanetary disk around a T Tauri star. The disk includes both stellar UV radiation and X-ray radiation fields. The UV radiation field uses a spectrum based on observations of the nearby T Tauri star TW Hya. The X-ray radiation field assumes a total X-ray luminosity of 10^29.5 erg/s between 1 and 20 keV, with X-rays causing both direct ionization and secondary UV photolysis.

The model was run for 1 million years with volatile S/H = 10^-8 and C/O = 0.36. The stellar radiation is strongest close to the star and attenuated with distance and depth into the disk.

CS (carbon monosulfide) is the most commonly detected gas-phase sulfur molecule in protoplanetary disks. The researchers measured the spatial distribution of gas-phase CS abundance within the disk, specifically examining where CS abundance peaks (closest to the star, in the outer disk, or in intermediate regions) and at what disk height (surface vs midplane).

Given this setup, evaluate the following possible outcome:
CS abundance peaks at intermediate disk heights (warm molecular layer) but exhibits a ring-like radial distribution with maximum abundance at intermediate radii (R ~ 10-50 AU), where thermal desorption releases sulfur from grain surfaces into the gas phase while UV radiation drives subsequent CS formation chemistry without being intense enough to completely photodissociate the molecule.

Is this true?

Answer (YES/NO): NO